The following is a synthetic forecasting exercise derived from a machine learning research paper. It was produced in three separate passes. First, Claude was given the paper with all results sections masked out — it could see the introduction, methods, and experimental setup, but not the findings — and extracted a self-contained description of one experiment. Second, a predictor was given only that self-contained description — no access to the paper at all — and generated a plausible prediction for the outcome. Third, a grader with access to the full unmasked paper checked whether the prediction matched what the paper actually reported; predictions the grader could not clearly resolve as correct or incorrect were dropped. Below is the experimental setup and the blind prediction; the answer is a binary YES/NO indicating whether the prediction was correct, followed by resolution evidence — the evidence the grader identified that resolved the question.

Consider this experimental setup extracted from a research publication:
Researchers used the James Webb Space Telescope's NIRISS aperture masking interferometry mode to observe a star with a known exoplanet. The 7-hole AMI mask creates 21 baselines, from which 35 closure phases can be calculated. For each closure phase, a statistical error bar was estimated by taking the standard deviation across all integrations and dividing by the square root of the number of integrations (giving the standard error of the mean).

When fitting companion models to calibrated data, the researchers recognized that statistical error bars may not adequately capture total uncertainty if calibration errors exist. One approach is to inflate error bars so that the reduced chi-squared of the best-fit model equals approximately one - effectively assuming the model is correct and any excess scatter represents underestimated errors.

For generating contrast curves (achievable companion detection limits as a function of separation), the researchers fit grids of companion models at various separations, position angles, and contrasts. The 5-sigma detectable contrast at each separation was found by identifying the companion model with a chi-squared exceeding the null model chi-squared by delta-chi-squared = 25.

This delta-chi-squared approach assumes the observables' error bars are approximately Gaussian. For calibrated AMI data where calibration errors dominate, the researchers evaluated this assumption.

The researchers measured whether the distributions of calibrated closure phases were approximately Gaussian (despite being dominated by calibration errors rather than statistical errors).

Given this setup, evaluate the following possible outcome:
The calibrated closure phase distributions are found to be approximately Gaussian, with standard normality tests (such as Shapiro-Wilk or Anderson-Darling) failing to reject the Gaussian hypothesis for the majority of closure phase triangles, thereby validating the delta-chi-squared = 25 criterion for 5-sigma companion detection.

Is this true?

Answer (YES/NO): NO